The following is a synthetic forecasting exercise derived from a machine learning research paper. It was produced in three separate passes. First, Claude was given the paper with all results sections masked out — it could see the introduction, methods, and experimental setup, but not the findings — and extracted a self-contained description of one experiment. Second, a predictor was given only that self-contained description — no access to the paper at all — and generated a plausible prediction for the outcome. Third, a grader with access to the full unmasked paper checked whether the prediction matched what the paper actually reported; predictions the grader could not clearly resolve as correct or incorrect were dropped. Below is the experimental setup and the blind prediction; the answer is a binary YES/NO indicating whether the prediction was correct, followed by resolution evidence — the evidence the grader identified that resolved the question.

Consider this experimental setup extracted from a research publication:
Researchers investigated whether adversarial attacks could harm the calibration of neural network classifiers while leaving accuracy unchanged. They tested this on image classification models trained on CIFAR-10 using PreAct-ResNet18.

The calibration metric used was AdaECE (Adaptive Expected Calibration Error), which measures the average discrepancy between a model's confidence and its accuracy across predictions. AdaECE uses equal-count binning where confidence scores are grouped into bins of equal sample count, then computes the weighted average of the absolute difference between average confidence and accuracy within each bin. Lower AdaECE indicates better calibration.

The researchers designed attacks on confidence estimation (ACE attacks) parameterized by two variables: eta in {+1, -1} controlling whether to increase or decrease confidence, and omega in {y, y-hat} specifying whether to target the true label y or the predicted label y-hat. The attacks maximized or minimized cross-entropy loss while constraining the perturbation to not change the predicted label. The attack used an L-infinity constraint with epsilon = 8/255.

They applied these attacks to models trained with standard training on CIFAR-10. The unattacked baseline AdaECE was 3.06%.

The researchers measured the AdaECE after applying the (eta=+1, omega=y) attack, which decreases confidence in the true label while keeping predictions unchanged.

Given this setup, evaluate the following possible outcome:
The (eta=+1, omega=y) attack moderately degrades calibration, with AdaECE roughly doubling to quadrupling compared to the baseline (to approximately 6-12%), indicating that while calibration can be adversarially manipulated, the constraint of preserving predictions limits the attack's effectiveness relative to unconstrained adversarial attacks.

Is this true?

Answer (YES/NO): NO